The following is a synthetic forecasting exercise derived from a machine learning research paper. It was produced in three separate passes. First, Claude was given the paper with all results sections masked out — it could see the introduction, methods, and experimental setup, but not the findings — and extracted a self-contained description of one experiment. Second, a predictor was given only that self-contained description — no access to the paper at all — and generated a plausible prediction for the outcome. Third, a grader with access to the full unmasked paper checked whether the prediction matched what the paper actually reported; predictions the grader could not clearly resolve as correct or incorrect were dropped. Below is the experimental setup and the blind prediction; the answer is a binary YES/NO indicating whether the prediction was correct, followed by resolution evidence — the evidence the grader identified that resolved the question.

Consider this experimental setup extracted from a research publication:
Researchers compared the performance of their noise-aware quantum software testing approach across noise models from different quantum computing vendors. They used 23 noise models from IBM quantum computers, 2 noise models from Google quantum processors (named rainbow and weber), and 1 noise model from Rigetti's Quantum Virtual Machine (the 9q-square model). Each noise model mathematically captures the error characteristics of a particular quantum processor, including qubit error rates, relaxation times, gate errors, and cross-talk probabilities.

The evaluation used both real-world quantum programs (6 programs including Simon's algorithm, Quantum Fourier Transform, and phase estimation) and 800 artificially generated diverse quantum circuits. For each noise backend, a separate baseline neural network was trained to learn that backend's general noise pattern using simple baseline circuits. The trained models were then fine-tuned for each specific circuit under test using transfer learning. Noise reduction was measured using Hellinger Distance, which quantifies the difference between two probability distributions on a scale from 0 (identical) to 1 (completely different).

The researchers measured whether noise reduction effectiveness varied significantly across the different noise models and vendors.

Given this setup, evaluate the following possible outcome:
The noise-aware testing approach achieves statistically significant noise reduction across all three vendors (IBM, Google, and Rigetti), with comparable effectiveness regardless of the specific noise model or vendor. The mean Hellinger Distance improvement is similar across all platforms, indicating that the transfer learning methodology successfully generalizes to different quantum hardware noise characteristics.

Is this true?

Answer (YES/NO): NO